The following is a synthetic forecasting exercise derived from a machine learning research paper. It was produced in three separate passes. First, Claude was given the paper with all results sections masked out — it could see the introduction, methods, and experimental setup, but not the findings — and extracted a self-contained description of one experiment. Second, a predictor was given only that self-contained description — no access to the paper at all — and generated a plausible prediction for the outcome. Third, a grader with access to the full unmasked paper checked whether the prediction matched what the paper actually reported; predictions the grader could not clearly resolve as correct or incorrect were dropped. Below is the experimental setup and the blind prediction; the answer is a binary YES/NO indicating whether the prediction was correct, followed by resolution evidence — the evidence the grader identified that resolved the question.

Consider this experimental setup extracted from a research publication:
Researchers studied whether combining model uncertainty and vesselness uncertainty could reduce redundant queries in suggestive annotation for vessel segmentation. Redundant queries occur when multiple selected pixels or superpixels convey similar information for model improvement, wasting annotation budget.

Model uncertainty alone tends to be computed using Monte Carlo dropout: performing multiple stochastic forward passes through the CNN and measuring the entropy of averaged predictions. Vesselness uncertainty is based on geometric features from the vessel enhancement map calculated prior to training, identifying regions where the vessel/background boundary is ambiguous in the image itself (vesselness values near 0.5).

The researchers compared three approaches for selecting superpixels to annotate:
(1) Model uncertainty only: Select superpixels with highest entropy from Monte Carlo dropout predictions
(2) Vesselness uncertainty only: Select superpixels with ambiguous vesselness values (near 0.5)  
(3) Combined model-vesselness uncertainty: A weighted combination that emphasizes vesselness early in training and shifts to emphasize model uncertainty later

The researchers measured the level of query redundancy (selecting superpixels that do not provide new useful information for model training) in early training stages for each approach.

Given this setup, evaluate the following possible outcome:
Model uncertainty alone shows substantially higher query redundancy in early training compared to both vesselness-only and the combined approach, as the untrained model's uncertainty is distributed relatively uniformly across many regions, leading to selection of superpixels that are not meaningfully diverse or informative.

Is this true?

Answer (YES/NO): NO